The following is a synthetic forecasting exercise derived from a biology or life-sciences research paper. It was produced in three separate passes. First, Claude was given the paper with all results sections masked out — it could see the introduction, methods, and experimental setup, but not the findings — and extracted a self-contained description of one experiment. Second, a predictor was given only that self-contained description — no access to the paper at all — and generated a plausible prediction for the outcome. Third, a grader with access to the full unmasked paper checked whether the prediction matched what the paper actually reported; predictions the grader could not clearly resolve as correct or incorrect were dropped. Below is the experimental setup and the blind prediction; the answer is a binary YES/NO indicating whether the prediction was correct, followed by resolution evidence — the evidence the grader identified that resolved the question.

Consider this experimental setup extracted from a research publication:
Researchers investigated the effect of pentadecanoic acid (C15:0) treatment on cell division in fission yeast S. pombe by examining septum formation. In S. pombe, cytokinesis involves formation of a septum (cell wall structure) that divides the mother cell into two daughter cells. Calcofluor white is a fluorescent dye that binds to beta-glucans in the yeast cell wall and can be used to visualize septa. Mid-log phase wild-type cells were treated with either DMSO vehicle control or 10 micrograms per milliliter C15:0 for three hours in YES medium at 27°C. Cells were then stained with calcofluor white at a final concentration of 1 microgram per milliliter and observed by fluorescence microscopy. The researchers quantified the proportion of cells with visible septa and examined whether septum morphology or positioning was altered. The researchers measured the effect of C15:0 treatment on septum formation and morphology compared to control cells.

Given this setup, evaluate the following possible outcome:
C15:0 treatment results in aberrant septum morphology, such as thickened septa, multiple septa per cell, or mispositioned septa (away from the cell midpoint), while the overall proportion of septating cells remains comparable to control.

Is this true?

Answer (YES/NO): NO